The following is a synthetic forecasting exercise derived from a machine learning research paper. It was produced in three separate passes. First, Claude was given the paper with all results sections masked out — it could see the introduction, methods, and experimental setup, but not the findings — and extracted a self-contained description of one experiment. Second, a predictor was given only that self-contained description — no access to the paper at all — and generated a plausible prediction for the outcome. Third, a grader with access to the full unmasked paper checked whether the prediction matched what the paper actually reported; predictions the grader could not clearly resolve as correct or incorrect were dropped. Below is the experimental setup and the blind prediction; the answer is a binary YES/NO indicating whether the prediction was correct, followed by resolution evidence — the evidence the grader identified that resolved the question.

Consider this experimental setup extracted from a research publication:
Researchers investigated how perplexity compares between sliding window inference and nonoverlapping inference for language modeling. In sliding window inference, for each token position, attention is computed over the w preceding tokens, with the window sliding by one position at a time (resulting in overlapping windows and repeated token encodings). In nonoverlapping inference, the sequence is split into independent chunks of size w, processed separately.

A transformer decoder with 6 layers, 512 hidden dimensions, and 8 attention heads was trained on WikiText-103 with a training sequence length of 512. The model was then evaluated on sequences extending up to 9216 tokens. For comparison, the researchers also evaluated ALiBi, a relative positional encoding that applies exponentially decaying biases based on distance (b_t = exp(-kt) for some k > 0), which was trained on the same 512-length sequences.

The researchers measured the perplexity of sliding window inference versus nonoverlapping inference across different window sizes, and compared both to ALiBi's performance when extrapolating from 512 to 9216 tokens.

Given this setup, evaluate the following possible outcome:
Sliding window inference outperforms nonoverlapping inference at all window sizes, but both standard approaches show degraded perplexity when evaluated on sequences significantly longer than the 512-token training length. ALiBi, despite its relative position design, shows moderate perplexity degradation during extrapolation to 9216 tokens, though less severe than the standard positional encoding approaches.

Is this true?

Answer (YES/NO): NO